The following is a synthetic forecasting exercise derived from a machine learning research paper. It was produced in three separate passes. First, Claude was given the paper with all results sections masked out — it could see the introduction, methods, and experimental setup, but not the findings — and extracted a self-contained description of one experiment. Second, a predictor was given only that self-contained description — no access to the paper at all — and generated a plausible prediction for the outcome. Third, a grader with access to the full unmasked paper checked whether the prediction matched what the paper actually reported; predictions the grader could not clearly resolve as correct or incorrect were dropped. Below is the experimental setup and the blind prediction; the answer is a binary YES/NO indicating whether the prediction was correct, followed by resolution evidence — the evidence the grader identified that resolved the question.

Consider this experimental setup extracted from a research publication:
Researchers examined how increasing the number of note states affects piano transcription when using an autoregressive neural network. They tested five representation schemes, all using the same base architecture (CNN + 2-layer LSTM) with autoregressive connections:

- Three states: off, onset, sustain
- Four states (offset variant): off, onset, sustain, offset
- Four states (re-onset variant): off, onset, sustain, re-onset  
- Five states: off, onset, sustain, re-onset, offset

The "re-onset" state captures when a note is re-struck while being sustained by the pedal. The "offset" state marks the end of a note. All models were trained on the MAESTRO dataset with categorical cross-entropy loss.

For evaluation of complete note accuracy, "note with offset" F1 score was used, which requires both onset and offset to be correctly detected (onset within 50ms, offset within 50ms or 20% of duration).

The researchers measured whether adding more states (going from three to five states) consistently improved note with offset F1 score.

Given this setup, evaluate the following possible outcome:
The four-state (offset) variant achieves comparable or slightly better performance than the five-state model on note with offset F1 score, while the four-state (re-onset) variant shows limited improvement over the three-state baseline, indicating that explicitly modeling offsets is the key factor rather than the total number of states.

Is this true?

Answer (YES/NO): NO